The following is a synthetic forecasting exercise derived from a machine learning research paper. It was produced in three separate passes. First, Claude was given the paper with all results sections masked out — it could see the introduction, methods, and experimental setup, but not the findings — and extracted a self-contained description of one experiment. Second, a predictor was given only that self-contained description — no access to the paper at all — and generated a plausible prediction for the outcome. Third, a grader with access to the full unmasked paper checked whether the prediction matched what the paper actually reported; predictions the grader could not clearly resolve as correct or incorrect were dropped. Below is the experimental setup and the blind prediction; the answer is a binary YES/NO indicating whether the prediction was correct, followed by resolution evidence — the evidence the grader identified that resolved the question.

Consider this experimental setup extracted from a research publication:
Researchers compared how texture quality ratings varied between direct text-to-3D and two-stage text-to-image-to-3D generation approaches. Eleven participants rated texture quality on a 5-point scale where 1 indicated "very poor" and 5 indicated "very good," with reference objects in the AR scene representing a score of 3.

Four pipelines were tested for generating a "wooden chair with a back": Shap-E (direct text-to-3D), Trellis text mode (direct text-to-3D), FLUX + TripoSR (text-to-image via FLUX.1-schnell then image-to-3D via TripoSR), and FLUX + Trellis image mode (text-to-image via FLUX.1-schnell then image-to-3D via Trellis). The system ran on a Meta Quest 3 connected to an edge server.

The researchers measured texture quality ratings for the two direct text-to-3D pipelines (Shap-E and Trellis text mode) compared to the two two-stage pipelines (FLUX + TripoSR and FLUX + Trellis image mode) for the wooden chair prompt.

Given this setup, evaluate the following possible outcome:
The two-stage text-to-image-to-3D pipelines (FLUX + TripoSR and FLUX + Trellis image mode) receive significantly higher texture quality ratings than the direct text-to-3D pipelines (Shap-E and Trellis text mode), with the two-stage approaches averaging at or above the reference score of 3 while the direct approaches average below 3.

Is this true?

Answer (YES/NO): NO